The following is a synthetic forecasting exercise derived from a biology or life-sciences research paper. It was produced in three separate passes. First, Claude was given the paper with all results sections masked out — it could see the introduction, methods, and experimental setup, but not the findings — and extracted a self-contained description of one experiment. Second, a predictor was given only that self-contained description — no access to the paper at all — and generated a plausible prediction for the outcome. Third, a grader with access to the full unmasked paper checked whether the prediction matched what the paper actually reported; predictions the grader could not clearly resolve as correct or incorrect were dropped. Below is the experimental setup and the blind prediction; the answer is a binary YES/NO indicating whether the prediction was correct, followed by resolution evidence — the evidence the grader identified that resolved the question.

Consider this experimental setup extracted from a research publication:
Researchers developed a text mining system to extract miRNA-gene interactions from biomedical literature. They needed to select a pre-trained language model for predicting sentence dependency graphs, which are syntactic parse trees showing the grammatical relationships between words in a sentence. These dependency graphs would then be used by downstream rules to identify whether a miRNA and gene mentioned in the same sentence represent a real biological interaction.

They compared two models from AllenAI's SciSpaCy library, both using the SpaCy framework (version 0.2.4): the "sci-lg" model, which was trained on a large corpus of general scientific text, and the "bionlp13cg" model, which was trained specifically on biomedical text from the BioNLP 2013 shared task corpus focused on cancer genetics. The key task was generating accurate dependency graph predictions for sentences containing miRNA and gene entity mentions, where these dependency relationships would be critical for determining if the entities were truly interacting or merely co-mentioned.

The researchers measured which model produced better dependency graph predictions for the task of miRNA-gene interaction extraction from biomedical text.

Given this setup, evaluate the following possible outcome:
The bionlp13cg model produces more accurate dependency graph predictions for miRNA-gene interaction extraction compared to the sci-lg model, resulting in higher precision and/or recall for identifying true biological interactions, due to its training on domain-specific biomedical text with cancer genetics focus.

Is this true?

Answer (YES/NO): NO